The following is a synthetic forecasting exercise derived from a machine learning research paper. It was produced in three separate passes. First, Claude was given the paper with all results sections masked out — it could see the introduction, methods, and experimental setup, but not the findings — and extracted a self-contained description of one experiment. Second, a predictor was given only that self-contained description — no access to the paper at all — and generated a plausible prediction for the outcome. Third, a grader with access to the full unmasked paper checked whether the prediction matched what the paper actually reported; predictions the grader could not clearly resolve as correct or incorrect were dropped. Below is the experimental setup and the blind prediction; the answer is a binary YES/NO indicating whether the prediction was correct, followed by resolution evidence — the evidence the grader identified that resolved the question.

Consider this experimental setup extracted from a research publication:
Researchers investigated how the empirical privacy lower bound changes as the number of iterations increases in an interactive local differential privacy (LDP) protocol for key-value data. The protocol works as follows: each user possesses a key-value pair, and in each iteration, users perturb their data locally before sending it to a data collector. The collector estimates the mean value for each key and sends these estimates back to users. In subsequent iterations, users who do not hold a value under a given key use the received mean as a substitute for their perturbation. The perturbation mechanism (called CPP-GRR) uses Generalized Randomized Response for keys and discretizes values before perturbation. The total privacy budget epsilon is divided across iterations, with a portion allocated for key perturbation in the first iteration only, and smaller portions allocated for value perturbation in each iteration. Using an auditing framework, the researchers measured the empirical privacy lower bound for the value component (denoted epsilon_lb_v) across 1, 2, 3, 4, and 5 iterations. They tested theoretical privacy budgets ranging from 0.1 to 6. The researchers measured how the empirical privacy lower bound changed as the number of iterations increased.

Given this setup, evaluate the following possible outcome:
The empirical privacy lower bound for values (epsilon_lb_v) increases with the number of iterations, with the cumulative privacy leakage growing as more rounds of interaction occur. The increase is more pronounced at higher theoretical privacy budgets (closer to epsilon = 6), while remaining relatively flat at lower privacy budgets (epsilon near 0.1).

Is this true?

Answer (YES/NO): NO